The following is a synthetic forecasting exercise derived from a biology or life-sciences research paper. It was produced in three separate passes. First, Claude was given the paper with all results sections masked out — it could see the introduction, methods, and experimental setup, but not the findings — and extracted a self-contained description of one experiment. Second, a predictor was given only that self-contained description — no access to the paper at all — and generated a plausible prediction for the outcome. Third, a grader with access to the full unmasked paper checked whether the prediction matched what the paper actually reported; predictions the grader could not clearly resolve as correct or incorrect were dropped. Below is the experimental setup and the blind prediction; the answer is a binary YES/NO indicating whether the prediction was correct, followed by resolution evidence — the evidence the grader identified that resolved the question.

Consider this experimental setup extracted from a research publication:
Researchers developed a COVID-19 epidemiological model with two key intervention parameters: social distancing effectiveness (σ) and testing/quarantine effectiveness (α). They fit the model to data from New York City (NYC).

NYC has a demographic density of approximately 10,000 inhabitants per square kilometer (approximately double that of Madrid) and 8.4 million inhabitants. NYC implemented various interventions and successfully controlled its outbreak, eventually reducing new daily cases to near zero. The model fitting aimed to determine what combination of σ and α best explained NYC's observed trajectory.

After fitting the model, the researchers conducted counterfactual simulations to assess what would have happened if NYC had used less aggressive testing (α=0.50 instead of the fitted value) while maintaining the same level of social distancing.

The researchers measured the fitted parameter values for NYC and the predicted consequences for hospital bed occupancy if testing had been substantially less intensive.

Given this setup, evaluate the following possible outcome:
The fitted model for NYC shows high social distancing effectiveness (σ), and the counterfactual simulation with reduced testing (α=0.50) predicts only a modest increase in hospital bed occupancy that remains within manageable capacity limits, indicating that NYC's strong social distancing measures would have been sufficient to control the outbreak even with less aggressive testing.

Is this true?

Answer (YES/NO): NO